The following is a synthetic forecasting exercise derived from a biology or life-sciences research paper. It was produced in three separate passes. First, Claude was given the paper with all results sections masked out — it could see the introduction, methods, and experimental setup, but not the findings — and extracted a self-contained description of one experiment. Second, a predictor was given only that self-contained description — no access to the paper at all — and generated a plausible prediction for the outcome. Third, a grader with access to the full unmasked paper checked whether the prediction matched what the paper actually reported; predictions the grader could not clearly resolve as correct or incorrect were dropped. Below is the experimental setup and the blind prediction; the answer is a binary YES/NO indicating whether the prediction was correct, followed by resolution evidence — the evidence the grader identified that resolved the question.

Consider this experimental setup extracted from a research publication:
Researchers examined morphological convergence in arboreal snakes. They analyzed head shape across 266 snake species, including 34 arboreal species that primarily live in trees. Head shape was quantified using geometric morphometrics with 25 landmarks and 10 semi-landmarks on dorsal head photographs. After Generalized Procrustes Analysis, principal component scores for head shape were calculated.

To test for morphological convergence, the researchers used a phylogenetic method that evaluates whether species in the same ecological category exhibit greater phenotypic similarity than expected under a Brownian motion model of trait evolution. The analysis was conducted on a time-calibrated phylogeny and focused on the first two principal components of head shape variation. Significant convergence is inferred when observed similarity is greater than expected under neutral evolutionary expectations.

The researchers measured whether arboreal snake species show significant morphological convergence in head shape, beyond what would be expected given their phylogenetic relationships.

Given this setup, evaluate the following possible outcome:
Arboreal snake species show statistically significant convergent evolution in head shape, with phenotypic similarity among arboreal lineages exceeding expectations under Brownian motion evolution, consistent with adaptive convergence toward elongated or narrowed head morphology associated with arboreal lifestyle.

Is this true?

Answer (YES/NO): NO